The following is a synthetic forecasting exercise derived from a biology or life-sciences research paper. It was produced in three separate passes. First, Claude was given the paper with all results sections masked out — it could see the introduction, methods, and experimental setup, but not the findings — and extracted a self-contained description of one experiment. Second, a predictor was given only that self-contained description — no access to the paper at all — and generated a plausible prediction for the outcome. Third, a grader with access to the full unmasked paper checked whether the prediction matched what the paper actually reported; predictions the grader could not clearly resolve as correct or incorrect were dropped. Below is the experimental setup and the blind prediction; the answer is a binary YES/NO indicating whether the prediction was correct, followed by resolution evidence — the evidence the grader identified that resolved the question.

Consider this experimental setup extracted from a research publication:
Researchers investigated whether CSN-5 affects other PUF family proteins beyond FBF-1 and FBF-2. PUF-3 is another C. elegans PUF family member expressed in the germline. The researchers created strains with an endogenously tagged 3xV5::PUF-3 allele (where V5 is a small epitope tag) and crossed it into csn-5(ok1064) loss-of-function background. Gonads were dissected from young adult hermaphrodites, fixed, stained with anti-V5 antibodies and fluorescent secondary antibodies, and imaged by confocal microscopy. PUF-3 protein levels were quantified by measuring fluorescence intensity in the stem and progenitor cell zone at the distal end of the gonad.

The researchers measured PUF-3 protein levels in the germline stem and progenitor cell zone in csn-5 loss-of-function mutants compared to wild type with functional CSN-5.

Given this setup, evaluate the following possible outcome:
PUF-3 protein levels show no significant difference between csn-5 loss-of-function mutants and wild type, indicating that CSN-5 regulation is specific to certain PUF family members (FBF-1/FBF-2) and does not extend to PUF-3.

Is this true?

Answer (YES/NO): NO